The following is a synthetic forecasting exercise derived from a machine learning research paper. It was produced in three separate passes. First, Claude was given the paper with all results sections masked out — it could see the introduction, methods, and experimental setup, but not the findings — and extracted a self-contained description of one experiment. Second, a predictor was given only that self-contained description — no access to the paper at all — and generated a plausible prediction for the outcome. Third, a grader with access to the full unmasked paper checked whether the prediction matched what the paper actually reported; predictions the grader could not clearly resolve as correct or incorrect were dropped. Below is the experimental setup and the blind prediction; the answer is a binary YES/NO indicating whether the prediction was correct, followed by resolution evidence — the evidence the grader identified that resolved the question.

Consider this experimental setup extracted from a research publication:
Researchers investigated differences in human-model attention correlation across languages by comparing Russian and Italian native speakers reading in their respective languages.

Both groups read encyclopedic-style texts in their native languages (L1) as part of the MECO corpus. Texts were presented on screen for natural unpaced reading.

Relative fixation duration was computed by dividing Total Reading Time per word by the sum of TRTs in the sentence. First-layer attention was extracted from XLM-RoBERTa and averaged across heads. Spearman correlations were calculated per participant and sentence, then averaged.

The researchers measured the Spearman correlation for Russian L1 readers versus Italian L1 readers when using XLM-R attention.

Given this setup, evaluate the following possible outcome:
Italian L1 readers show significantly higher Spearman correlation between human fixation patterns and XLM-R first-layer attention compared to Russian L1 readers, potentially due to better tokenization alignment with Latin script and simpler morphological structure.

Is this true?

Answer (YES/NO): NO